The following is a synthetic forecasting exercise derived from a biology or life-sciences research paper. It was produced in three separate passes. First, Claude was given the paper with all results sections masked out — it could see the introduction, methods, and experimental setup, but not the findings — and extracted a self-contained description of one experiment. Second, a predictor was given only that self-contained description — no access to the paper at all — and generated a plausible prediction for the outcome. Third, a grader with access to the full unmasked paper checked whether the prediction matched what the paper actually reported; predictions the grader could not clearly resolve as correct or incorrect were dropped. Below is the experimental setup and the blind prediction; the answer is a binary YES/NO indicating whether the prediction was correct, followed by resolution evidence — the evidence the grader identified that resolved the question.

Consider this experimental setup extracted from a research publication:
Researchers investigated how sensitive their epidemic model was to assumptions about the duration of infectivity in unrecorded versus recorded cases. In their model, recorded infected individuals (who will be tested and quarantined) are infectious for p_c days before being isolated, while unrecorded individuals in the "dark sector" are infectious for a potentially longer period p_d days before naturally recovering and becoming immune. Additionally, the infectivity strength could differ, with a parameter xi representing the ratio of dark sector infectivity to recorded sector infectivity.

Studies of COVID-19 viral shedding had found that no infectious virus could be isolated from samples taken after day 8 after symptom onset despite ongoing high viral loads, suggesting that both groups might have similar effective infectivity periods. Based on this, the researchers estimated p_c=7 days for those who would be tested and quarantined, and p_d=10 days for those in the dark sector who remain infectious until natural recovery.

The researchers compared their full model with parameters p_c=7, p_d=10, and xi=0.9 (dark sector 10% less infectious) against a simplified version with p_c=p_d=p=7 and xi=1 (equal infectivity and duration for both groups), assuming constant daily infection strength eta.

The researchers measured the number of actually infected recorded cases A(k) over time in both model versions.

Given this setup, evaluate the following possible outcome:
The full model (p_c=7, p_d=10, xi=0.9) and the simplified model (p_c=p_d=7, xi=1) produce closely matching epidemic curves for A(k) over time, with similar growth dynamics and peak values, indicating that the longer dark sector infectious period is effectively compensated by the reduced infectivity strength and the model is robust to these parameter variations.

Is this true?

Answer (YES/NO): YES